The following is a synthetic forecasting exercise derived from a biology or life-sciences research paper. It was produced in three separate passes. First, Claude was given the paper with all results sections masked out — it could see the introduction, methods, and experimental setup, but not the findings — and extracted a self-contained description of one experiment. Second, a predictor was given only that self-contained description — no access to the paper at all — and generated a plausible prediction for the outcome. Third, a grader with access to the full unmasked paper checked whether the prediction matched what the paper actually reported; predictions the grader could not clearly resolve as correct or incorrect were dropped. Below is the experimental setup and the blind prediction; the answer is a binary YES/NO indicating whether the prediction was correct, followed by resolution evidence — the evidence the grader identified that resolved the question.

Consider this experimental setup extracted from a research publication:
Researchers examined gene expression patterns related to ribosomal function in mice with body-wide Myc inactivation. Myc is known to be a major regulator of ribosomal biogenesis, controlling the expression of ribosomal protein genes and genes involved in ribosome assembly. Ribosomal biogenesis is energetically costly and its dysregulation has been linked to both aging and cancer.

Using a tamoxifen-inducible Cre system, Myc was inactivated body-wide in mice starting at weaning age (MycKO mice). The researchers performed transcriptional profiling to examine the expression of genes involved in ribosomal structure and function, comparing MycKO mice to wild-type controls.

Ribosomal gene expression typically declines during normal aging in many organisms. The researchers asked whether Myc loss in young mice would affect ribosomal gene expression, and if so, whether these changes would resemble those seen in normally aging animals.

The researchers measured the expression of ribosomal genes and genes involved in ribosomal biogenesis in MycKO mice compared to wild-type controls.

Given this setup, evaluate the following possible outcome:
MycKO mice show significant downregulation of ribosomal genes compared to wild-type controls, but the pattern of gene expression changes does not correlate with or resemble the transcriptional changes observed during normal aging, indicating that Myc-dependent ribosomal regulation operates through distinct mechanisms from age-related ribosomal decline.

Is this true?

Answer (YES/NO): NO